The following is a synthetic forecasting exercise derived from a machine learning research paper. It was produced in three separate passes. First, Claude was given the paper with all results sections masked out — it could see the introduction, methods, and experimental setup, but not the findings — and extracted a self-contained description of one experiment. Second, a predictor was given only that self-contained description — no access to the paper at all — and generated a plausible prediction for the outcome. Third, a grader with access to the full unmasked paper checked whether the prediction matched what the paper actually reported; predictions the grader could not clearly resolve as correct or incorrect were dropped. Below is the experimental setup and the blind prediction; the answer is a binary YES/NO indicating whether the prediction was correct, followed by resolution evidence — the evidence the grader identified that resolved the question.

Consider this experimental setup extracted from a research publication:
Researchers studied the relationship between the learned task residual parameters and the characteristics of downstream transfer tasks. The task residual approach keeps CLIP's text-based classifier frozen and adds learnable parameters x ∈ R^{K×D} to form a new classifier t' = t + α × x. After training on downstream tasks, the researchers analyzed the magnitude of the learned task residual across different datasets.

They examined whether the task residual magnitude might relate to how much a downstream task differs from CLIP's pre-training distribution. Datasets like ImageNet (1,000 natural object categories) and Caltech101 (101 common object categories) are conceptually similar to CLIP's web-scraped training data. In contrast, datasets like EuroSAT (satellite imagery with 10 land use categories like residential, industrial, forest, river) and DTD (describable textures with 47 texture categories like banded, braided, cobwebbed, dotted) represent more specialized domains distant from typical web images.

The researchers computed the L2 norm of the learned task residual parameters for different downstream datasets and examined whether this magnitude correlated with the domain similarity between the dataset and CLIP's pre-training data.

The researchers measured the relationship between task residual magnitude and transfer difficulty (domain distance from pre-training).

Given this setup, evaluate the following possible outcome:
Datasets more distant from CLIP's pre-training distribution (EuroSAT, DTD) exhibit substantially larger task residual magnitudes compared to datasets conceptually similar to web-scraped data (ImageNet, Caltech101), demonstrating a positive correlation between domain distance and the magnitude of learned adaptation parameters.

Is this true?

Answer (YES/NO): YES